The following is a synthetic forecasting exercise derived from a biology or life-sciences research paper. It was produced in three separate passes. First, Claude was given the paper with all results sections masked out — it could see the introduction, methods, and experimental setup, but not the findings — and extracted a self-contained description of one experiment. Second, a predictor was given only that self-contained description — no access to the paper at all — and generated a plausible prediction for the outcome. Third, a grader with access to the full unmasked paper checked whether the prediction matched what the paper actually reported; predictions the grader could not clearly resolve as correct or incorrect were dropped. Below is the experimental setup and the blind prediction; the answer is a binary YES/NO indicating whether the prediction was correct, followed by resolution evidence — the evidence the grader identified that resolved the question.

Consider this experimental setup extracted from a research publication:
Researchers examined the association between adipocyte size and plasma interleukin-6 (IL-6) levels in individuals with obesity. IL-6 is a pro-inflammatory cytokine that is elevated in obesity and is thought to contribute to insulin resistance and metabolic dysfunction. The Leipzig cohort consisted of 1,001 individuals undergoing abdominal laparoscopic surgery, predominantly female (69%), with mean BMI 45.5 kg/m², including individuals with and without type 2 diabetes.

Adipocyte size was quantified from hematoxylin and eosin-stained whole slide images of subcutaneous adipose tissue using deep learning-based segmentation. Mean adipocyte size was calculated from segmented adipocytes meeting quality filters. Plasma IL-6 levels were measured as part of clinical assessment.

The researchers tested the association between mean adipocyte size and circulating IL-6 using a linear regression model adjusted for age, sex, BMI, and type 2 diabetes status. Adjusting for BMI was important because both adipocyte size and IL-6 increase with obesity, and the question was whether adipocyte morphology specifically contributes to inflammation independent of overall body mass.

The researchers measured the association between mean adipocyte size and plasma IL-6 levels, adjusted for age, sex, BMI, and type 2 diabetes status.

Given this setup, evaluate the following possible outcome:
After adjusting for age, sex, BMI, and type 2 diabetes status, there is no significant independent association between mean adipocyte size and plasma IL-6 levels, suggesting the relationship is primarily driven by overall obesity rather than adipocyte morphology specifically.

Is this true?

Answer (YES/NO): YES